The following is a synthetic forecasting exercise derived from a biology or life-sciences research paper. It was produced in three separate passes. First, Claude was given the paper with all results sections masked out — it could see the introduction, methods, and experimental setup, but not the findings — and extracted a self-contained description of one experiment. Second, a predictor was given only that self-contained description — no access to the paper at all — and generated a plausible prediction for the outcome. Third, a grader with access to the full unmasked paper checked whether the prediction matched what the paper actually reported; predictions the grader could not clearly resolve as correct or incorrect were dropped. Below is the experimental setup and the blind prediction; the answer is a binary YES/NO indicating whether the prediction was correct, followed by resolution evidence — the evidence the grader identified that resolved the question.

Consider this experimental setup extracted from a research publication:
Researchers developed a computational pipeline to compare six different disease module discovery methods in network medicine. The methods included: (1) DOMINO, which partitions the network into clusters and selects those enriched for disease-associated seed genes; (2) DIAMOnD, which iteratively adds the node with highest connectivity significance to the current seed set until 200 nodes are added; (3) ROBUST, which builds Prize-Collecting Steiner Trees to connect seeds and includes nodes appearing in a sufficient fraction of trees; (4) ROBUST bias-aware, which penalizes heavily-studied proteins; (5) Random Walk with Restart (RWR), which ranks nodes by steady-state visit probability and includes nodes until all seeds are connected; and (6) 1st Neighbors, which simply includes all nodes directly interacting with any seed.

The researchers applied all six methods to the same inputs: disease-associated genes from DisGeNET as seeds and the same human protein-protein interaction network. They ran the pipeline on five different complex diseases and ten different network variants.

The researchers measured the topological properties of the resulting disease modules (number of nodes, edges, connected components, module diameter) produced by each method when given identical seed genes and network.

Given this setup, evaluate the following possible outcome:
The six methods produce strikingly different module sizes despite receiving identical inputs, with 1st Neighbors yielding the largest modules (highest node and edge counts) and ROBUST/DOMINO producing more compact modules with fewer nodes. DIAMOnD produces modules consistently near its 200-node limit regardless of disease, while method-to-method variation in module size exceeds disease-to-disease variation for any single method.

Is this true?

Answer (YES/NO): NO